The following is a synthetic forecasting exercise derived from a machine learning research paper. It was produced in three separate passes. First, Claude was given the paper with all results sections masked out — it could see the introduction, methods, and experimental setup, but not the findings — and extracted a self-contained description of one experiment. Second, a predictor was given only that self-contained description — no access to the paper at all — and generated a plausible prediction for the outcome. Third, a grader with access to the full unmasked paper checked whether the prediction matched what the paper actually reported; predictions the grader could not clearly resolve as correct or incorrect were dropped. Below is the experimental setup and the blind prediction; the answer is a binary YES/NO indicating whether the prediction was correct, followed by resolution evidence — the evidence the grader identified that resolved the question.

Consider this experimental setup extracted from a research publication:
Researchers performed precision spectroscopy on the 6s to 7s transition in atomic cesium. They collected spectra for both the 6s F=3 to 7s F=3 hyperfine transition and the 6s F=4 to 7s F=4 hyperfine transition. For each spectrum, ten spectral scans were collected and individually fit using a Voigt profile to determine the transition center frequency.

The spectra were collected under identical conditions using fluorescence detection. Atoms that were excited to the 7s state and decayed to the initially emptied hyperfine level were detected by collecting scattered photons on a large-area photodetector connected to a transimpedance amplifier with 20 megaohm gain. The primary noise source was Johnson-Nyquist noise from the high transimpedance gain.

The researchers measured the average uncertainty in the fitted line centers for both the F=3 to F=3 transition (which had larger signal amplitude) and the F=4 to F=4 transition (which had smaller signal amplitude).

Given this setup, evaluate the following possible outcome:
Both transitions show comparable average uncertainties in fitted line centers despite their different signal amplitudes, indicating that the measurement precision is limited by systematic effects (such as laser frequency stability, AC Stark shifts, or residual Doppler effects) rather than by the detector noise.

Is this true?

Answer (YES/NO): NO